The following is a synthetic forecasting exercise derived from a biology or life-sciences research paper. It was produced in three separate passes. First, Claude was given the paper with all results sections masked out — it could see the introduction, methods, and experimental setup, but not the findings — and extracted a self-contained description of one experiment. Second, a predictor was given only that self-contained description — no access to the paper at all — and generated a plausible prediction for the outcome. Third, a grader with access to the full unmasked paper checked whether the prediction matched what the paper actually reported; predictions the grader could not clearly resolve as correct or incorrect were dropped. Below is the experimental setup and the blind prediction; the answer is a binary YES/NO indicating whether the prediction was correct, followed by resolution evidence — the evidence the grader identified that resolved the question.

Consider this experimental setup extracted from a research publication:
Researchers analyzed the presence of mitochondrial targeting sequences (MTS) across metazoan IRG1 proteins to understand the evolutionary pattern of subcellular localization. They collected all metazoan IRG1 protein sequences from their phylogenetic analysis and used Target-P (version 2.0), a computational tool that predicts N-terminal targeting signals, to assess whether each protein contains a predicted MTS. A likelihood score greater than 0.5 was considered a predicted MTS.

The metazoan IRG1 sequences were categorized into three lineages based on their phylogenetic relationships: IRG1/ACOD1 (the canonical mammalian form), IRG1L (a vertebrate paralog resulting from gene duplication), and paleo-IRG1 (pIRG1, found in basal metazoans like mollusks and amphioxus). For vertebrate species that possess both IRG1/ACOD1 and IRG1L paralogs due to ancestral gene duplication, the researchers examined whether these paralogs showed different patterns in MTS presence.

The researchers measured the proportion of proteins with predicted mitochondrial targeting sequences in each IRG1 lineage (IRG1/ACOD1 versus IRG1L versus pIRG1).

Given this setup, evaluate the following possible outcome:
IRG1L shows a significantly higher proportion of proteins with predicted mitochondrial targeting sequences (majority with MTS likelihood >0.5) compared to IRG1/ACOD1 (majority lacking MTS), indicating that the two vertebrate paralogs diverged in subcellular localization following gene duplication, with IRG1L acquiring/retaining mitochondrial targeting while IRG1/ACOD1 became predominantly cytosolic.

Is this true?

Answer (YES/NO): NO